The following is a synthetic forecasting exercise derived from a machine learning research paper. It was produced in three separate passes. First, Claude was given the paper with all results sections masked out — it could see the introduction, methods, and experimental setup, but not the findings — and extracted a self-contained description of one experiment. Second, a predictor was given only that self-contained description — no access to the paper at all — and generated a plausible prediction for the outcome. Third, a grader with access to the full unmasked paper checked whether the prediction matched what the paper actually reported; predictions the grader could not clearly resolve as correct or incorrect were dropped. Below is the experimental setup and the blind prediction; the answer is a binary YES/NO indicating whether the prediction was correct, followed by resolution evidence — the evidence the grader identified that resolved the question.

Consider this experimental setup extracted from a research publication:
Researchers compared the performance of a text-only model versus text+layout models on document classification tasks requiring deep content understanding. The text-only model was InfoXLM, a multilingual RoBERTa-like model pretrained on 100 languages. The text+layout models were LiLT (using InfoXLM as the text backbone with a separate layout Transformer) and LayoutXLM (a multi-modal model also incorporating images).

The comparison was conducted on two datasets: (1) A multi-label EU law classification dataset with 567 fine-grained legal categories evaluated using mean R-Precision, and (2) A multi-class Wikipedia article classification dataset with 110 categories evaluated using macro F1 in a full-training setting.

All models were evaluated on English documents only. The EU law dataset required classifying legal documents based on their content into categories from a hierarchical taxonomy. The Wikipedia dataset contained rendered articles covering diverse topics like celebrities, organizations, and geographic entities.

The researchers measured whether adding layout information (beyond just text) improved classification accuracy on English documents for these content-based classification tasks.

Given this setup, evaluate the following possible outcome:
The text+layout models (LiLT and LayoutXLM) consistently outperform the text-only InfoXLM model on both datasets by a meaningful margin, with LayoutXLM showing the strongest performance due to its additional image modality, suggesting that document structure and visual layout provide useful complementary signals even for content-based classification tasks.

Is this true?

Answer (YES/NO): NO